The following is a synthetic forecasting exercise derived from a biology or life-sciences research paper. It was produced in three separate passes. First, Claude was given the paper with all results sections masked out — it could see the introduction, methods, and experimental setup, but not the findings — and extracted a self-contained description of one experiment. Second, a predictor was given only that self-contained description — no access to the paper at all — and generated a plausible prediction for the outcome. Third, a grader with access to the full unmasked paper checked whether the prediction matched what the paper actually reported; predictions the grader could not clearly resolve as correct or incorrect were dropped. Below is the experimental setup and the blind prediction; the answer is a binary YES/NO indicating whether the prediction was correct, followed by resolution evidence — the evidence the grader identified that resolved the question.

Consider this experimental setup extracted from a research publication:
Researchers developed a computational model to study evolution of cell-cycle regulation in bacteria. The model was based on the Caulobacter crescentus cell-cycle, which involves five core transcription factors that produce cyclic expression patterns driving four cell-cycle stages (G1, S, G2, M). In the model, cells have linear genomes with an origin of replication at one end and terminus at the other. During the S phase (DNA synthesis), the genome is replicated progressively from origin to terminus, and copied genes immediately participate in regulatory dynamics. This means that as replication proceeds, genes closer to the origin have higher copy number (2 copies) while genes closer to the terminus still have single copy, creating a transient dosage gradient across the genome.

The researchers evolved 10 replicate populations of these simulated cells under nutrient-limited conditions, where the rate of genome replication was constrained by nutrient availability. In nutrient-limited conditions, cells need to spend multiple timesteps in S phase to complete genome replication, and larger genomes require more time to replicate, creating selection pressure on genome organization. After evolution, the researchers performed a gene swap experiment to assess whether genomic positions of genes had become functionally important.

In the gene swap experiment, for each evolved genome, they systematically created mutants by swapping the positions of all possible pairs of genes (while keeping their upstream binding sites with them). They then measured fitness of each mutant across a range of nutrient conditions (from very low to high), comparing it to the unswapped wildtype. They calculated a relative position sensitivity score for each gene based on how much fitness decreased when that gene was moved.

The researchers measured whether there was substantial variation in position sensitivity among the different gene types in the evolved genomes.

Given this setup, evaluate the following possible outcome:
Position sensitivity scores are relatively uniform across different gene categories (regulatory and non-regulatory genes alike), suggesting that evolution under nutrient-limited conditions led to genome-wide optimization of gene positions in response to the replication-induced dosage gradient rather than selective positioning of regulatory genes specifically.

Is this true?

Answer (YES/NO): NO